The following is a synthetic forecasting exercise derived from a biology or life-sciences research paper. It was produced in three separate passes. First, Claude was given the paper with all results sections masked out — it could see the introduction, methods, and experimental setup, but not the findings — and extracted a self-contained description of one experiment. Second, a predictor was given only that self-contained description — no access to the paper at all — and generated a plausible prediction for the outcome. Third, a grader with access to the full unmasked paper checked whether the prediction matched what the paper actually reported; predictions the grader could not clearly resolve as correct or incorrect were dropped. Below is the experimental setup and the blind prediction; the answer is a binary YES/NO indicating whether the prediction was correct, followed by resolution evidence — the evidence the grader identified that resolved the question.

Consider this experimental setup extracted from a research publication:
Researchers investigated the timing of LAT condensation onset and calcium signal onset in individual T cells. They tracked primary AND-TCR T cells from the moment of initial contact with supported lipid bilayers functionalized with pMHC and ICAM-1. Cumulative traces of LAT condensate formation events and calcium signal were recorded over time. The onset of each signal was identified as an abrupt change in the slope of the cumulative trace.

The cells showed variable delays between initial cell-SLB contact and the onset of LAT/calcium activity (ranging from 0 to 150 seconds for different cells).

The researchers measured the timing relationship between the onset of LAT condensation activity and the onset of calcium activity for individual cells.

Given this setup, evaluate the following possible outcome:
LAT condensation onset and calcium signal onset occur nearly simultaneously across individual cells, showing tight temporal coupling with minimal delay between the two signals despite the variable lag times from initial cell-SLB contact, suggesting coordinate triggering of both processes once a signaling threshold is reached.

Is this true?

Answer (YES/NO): YES